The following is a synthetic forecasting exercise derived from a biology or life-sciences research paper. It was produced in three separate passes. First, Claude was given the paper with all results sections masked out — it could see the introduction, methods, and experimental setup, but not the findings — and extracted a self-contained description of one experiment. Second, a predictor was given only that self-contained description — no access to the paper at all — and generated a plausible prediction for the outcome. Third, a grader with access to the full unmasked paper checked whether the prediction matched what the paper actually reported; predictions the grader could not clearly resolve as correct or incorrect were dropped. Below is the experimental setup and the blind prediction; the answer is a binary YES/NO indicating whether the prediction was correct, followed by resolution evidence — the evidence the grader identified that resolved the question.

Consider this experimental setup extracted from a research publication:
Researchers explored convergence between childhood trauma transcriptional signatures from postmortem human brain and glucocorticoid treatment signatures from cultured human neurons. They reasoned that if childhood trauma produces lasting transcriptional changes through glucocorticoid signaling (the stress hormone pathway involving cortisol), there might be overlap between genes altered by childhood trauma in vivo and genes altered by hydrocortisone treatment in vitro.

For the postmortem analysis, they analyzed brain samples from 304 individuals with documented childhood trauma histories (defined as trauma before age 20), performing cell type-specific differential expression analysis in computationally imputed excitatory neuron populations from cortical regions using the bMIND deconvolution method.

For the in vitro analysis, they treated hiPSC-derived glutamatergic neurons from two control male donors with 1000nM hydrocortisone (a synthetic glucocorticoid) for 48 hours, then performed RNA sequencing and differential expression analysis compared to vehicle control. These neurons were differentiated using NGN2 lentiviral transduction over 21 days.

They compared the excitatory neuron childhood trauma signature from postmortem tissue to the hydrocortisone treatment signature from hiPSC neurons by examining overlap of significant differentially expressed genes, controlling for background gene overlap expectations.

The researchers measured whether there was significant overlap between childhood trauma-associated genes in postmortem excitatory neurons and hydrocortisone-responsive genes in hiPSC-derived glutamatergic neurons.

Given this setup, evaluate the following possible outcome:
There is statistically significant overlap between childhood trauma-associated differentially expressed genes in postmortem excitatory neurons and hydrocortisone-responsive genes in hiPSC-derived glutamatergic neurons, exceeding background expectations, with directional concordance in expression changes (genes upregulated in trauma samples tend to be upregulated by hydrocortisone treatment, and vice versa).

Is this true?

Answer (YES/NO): YES